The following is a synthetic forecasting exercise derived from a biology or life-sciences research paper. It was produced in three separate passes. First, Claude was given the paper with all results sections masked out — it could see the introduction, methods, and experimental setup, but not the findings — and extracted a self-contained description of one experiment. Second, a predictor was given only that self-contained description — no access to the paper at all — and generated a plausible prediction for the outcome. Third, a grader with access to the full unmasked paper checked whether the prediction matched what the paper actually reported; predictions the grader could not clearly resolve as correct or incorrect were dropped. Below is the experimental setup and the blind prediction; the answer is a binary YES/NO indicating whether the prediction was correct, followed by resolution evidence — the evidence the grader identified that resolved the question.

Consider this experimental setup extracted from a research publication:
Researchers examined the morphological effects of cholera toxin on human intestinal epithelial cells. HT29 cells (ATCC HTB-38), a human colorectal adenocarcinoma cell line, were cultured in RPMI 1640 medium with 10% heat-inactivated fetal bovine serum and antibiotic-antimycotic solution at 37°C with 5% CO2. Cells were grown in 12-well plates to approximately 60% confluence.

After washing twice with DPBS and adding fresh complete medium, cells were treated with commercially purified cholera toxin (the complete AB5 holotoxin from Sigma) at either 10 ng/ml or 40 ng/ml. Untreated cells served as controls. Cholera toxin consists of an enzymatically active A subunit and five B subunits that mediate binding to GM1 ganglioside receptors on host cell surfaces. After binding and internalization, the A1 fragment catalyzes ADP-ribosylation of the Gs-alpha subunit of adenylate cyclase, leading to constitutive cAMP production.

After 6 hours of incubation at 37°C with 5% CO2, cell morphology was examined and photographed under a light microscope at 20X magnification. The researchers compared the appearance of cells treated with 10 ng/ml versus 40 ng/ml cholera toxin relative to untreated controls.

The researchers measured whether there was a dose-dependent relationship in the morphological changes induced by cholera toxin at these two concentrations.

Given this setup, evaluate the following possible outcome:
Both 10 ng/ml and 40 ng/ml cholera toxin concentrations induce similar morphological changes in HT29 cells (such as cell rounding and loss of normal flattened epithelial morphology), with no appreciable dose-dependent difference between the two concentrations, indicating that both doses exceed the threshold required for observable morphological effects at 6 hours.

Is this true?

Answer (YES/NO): NO